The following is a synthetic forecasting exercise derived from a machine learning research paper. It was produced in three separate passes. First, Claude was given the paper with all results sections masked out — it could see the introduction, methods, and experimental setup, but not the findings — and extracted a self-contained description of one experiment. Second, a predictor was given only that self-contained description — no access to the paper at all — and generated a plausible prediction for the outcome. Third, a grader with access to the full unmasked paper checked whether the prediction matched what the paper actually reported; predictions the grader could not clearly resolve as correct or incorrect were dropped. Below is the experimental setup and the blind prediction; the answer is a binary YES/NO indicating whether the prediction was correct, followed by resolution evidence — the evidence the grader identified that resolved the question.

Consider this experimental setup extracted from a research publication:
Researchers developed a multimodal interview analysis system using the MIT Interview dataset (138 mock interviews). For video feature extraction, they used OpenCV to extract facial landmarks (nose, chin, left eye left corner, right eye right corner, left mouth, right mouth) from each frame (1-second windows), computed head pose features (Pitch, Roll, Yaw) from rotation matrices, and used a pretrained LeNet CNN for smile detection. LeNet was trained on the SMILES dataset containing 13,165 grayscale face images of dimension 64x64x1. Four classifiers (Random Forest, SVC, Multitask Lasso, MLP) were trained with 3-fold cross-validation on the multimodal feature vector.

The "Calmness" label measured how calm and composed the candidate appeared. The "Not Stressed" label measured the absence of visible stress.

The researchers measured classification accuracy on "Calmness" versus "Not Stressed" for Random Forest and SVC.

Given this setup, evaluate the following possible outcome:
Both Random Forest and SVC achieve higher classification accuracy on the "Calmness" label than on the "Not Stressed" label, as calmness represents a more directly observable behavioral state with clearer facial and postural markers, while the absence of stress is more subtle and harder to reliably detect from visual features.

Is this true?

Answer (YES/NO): NO